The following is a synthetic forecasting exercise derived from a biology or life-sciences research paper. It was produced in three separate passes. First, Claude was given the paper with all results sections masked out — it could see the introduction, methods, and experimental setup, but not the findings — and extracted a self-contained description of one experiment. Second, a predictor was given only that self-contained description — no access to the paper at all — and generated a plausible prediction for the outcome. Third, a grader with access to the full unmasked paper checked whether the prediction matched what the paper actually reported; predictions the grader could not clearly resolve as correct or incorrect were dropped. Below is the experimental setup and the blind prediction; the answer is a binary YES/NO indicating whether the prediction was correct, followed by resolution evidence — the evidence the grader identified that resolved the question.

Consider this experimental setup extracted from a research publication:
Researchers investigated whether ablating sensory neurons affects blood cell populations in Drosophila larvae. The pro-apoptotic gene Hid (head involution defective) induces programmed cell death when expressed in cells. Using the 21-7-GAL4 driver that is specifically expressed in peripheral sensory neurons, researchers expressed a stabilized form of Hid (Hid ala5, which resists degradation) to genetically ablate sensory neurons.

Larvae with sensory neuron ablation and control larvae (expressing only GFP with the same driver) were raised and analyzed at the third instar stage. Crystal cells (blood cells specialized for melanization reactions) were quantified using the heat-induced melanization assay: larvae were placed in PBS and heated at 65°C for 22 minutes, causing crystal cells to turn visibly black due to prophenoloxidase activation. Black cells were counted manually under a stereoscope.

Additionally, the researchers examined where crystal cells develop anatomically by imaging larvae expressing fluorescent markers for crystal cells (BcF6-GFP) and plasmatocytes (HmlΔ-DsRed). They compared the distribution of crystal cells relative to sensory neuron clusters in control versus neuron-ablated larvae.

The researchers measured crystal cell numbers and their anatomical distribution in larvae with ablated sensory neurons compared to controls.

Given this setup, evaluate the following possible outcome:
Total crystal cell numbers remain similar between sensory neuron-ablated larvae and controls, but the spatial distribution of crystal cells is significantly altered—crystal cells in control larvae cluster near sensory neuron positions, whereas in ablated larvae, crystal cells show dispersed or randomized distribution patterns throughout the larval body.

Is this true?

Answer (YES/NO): NO